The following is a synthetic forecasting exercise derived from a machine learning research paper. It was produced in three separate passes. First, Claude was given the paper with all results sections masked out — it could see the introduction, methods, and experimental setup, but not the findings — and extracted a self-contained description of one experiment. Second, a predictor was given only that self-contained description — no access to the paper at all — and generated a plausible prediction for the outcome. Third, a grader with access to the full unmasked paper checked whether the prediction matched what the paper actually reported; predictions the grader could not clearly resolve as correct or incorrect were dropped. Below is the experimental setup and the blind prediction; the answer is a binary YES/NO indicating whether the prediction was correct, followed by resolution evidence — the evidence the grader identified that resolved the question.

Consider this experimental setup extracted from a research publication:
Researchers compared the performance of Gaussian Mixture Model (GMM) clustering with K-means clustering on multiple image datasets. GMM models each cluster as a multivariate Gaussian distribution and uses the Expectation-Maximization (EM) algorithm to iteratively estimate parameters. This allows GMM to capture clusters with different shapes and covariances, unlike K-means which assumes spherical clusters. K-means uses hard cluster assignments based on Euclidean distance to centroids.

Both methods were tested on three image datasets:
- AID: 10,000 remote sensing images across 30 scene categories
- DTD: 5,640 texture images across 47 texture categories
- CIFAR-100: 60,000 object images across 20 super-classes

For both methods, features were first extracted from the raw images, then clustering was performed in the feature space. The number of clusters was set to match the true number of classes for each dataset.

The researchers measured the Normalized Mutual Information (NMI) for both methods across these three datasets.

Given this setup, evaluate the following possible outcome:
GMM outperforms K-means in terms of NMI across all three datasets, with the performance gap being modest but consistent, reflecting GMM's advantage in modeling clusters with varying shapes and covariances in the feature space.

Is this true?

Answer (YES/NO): NO